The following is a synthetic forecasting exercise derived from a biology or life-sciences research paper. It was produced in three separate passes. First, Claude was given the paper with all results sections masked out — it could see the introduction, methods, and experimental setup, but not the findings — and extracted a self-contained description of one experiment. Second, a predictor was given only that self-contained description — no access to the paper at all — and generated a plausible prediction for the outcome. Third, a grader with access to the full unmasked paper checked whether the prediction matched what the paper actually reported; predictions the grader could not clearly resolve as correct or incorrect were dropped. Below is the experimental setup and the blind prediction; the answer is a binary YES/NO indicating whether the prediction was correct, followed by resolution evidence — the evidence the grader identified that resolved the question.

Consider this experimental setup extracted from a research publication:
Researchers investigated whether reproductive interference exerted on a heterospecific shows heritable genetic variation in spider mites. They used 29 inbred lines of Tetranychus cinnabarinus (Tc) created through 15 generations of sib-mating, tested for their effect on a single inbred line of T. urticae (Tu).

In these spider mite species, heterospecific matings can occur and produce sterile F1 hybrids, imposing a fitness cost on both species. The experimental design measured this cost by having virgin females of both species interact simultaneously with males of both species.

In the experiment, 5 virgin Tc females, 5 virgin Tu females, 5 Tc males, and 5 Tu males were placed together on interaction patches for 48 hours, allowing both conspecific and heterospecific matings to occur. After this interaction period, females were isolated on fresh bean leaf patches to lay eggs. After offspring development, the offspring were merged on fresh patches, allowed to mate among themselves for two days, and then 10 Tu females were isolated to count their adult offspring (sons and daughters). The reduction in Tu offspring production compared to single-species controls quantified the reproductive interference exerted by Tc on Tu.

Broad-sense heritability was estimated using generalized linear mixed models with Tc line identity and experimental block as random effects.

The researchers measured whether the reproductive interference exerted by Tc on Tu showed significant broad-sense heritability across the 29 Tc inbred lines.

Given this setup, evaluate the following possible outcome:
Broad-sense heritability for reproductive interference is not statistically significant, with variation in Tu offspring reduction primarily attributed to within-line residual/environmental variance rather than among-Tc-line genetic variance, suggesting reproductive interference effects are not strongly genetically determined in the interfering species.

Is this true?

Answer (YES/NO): NO